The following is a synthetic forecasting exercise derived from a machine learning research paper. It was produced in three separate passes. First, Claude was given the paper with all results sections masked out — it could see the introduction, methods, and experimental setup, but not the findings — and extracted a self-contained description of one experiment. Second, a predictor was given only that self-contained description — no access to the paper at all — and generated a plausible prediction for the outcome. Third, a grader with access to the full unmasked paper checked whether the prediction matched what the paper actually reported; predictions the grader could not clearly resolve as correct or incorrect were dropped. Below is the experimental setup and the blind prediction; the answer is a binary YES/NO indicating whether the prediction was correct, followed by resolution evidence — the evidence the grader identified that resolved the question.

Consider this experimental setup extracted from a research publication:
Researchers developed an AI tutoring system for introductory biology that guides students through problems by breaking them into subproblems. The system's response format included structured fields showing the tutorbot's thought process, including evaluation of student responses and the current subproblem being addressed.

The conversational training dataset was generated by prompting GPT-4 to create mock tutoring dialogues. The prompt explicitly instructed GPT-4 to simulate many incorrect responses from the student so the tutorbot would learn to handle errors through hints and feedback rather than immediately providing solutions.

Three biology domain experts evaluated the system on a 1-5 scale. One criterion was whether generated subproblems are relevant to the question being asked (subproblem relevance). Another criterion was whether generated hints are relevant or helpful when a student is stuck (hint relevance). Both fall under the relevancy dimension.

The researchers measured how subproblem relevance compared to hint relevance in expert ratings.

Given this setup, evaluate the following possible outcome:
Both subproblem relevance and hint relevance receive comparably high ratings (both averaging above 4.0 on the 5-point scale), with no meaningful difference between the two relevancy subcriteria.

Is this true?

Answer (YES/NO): YES